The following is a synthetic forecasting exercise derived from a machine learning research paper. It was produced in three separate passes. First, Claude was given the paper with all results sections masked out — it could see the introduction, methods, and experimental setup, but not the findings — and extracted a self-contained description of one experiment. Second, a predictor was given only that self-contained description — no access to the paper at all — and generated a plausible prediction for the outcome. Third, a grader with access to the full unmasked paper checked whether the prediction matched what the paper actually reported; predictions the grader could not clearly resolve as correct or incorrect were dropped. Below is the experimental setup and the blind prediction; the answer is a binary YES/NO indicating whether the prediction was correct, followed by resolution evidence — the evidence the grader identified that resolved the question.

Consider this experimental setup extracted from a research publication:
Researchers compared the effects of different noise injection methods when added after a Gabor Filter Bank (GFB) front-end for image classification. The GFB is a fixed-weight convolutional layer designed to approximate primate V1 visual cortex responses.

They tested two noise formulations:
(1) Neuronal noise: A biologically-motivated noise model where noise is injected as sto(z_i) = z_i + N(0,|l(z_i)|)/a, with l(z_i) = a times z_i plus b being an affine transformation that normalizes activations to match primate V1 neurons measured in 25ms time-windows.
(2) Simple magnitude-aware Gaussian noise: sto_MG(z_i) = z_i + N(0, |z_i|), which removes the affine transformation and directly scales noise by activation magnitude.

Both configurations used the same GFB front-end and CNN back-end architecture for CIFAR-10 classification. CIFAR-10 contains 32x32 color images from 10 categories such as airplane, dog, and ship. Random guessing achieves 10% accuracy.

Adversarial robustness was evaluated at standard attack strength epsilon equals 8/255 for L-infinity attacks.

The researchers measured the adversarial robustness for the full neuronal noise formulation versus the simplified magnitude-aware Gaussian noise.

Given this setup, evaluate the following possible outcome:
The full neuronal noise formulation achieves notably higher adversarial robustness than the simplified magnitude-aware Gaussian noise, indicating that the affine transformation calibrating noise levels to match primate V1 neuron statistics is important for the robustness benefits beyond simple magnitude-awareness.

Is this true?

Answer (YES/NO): YES